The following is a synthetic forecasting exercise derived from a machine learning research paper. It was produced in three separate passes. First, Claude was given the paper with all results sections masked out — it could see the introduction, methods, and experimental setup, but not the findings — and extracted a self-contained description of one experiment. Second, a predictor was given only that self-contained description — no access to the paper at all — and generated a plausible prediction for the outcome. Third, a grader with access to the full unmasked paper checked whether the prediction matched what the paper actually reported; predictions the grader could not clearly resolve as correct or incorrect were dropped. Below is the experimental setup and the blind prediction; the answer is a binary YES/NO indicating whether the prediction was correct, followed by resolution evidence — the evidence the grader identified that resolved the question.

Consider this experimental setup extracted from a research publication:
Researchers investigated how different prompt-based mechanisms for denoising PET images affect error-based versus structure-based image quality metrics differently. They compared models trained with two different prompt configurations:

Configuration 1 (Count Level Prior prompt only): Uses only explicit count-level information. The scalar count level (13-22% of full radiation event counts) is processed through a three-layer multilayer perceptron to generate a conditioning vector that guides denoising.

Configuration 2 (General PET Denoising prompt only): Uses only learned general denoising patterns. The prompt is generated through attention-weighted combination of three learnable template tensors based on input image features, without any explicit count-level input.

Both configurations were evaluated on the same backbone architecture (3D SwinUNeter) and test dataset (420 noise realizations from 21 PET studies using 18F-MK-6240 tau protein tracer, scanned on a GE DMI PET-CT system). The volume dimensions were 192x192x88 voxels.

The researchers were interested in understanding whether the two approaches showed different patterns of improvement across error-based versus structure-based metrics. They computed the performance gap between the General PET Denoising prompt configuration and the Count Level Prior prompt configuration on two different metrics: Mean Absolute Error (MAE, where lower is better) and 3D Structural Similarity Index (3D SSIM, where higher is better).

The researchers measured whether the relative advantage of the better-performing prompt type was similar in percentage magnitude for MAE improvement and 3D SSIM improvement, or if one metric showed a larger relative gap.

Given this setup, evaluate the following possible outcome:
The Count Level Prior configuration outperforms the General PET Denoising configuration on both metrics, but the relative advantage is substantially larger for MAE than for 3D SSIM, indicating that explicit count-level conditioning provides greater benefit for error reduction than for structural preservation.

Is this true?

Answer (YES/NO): NO